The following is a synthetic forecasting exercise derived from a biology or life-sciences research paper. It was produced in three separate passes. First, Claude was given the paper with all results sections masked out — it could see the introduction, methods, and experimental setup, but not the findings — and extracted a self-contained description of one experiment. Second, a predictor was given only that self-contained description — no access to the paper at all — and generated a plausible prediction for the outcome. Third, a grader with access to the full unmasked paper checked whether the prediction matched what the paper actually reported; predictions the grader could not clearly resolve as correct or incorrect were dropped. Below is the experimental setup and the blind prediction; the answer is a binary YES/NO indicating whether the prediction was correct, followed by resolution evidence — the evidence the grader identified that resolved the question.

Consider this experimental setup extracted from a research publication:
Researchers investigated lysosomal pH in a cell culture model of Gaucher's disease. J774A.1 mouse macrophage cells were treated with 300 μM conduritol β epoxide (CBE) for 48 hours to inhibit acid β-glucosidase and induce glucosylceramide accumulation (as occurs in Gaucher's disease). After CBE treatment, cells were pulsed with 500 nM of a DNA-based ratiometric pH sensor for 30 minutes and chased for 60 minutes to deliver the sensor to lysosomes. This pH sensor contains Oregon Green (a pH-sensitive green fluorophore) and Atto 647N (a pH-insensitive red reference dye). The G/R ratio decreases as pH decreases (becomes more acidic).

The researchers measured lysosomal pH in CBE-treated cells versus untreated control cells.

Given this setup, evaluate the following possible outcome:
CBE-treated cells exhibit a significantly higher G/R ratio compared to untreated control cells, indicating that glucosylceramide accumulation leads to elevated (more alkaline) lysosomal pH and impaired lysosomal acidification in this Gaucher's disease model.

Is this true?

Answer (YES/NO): YES